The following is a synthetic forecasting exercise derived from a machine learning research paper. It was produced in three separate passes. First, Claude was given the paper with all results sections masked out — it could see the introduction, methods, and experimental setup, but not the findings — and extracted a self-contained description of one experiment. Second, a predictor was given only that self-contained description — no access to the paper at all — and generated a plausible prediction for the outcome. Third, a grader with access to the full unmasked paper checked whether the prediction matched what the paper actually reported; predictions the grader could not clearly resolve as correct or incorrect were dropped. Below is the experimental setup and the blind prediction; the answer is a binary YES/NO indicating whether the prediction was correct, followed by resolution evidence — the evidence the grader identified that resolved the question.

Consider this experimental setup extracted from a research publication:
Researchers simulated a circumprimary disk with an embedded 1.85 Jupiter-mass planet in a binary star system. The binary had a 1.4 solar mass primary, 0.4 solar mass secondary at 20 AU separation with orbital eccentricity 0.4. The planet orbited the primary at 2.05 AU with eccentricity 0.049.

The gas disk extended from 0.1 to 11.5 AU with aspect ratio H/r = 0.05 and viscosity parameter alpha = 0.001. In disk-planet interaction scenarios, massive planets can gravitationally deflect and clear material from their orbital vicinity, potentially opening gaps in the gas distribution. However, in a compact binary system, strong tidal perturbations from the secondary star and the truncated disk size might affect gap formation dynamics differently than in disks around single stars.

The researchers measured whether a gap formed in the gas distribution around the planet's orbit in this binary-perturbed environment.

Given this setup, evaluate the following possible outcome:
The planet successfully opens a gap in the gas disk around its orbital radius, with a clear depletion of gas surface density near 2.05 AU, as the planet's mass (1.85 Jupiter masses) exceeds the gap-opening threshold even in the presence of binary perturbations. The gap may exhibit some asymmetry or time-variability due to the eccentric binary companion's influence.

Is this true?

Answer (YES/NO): YES